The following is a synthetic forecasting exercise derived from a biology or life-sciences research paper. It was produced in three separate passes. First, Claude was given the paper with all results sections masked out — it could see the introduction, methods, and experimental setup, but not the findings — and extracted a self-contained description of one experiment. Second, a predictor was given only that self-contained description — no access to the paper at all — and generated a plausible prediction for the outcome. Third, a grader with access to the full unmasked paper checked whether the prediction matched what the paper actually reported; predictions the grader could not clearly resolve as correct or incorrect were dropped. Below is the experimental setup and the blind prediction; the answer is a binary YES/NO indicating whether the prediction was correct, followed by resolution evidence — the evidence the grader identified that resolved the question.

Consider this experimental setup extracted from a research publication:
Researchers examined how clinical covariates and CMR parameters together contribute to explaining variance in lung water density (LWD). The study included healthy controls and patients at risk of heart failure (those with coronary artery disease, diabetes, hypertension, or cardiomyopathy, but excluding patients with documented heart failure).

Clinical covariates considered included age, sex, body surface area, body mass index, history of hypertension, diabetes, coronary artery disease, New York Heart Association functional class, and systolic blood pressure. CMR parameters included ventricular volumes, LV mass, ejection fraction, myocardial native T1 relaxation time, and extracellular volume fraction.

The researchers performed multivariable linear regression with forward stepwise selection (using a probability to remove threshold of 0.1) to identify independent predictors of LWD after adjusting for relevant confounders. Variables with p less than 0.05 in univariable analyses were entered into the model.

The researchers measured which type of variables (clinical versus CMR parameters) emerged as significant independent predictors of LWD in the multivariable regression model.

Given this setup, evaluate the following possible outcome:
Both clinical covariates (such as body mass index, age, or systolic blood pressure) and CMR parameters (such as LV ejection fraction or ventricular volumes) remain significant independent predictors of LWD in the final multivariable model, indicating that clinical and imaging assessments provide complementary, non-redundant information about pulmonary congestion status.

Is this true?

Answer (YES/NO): NO